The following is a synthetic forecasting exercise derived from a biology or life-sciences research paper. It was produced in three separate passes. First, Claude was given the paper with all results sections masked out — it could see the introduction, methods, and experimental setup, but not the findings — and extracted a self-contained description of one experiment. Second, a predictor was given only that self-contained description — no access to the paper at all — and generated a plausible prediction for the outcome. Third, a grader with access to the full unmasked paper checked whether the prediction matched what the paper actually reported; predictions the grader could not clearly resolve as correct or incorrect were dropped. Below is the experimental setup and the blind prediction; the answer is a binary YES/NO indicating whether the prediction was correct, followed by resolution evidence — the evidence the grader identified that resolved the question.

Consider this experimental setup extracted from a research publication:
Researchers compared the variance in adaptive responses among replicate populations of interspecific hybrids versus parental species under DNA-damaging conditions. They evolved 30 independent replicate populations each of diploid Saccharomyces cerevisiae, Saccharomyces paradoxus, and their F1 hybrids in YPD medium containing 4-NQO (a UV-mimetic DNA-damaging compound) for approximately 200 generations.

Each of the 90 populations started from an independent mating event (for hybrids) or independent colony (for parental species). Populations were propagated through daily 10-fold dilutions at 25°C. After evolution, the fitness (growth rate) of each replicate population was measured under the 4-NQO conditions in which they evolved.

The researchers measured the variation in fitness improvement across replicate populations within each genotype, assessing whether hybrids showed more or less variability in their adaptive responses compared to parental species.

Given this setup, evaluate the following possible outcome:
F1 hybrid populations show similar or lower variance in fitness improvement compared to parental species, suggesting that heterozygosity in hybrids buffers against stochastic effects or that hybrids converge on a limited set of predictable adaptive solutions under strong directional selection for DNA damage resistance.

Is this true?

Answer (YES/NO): NO